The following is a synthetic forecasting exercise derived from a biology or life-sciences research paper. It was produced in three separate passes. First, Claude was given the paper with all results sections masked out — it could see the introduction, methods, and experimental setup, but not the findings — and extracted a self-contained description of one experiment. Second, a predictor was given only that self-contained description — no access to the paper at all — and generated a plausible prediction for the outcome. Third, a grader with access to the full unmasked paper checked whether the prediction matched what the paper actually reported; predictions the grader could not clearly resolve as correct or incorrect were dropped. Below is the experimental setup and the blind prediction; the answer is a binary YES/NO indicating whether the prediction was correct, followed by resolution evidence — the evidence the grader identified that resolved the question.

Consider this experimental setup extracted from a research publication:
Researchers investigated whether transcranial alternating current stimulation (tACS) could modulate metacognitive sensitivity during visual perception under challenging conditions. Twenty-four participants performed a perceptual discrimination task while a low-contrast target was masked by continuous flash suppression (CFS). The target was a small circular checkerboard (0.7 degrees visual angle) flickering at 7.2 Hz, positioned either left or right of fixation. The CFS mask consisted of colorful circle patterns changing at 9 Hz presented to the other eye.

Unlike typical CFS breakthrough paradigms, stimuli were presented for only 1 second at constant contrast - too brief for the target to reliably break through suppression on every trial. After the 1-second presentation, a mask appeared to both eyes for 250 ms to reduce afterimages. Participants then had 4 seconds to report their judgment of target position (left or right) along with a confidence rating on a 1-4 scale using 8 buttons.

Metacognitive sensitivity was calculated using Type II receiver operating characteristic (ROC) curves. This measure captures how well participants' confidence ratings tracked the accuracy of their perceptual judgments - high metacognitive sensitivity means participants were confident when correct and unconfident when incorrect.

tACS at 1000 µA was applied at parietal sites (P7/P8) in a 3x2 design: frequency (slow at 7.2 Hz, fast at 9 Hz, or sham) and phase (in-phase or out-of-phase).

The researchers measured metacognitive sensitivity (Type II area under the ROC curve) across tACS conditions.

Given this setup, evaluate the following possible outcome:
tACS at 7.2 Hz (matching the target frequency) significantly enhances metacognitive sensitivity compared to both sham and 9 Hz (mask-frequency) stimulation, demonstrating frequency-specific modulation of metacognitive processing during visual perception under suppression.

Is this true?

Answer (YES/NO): NO